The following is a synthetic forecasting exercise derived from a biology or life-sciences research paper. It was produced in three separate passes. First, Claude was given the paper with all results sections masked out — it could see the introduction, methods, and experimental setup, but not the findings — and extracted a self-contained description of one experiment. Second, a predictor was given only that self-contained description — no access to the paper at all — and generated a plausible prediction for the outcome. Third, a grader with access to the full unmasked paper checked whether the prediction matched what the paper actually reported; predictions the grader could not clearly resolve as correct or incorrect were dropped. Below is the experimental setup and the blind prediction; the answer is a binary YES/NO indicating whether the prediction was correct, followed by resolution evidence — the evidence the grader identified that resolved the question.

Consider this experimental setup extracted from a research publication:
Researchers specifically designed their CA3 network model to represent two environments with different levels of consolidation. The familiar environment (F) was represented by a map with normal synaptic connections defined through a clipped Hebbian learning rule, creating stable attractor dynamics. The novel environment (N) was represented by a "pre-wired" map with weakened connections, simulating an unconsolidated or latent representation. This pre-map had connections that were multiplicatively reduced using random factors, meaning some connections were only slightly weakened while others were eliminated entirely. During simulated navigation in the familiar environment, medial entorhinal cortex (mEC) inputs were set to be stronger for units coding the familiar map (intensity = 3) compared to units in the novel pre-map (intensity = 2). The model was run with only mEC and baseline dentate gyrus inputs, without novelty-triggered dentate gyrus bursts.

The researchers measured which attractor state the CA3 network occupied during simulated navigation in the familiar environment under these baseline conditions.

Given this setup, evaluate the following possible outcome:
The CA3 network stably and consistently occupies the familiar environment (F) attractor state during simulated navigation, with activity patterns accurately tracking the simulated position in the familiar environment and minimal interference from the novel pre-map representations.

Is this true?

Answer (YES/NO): YES